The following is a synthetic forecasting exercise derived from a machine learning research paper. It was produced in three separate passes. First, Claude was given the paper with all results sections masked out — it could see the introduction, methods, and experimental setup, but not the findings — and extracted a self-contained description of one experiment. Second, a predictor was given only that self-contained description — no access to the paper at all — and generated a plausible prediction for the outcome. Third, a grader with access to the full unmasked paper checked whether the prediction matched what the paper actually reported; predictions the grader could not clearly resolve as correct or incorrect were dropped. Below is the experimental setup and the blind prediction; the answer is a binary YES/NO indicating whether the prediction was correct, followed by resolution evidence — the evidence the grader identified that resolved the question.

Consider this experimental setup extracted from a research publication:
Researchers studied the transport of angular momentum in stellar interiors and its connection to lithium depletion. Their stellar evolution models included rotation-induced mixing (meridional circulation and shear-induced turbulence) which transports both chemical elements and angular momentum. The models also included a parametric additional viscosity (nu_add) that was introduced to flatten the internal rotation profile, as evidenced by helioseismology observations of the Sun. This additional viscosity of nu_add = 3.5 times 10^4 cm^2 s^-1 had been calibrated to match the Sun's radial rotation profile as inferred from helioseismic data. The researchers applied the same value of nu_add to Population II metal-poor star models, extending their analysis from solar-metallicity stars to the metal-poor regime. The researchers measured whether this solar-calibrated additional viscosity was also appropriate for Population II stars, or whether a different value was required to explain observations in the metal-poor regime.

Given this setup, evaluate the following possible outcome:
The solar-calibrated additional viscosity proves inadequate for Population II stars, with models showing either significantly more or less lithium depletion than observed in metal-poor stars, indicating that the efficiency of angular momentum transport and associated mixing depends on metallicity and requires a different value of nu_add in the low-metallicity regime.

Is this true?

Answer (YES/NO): NO